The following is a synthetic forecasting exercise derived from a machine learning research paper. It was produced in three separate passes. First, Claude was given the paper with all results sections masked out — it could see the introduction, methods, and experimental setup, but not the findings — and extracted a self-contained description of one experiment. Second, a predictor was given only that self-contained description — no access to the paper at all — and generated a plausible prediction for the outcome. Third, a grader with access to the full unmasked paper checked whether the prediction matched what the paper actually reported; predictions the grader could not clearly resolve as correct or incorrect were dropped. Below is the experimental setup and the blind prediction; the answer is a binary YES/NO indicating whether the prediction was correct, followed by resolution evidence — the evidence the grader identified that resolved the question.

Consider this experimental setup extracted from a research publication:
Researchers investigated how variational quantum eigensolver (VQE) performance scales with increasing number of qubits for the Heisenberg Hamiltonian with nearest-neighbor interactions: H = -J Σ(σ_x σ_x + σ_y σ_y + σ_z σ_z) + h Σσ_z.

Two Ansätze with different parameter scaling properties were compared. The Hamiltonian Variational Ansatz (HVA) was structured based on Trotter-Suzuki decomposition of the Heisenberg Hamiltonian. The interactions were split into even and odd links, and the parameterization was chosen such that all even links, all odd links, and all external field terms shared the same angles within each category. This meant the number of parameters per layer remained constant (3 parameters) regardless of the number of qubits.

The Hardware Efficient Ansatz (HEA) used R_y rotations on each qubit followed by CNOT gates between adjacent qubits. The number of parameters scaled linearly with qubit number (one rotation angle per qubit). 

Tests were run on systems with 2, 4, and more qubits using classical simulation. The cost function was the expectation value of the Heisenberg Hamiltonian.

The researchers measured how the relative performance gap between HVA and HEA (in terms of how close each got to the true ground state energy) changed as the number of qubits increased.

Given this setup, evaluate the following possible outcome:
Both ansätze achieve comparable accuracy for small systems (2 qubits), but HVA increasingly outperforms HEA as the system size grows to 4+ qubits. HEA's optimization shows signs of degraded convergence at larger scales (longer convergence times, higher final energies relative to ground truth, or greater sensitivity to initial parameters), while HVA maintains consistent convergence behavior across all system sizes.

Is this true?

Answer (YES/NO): NO